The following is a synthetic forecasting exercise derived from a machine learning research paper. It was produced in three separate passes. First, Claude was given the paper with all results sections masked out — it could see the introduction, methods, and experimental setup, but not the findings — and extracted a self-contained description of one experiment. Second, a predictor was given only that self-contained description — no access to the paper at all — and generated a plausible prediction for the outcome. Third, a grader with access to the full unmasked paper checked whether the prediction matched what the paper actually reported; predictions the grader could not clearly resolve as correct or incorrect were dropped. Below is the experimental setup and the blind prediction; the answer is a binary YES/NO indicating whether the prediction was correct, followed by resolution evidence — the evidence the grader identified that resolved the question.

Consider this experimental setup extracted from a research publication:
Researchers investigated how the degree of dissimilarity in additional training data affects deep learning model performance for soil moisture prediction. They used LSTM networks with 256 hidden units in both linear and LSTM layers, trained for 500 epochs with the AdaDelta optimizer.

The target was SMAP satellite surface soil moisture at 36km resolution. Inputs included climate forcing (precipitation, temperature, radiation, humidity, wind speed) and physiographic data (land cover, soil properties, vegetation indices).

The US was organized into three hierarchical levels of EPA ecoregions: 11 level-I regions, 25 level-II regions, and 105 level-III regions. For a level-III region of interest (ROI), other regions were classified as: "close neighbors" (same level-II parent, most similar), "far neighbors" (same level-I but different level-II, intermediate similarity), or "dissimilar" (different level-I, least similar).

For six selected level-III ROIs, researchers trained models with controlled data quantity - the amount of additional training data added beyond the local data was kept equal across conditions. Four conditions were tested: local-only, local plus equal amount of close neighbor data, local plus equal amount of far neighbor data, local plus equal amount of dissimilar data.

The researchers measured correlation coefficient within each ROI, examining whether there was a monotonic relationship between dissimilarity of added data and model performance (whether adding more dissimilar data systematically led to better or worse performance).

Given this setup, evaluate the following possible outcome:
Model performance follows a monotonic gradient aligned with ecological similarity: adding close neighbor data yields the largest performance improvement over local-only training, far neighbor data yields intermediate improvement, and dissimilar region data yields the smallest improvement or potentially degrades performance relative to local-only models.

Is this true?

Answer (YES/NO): NO